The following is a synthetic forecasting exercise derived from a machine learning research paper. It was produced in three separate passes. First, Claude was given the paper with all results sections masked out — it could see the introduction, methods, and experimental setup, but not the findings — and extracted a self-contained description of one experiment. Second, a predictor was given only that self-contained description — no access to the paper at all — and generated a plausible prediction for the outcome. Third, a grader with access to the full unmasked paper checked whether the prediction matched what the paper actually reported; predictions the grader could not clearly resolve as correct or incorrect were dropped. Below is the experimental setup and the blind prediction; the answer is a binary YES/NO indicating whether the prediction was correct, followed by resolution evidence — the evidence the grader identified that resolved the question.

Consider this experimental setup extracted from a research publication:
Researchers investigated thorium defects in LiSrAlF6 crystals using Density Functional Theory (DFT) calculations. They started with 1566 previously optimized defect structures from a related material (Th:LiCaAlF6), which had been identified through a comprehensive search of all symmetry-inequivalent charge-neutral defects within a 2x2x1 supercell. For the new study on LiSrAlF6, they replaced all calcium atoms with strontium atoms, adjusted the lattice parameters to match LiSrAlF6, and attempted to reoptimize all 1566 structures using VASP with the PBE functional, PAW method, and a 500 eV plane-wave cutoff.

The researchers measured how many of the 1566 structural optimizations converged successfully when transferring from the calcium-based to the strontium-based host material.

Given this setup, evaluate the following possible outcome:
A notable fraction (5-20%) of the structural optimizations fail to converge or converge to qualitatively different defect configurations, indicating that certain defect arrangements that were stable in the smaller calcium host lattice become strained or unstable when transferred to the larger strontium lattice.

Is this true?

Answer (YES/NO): NO